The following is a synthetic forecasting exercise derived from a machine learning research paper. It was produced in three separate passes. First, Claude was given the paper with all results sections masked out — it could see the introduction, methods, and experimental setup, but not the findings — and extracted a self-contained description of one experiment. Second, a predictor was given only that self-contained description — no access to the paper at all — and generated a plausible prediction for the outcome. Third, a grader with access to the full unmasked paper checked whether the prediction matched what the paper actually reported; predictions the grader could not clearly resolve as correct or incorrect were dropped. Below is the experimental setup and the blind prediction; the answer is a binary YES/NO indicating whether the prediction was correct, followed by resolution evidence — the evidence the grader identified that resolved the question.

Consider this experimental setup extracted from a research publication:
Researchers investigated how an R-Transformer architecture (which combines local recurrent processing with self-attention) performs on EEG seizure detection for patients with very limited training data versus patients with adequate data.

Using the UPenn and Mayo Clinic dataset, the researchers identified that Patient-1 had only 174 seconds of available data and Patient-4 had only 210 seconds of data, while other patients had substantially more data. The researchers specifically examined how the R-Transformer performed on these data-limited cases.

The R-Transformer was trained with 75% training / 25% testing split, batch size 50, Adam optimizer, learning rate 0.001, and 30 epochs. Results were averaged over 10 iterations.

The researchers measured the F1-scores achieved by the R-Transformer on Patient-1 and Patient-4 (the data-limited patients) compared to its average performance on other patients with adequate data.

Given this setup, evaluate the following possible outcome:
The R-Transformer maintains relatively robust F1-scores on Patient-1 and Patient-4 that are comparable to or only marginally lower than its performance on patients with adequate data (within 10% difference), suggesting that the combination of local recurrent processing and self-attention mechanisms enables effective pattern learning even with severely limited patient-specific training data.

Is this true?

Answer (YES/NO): NO